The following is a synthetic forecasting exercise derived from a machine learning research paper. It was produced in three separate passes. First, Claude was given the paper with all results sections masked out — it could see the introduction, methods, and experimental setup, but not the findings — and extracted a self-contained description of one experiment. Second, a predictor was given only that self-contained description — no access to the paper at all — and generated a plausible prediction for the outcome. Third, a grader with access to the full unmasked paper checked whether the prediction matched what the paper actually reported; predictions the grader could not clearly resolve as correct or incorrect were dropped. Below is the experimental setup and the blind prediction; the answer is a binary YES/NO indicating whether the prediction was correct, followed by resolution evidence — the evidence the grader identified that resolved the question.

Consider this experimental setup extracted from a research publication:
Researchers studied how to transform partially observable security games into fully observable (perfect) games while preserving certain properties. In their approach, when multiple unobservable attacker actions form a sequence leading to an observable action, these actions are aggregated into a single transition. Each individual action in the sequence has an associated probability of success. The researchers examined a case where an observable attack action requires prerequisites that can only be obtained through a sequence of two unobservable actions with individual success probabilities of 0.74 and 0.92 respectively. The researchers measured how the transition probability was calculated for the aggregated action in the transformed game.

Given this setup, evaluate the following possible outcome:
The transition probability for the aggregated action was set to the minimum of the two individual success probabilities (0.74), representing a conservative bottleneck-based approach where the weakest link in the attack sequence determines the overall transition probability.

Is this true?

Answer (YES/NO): NO